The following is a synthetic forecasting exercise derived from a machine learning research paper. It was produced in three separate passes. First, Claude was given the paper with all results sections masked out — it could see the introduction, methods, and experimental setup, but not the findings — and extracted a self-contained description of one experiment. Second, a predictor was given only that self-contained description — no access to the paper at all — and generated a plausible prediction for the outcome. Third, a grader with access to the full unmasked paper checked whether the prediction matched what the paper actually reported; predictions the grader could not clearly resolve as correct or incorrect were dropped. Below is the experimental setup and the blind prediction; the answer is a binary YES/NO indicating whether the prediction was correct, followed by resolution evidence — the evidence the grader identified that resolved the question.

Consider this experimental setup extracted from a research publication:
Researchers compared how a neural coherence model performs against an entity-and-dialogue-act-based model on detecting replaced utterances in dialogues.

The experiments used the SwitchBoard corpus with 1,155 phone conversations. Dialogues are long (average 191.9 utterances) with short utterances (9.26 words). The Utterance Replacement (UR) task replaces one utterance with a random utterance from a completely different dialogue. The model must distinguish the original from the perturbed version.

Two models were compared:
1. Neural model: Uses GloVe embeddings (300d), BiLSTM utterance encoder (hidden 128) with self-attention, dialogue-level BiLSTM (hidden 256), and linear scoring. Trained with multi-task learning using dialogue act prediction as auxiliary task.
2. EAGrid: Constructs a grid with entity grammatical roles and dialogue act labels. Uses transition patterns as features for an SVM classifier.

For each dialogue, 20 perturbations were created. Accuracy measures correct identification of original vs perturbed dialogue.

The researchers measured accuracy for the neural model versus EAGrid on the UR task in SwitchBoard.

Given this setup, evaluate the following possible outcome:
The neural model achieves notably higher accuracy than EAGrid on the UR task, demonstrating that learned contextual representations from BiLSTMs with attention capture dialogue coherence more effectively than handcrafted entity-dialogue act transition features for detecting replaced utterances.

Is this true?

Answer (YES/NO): NO